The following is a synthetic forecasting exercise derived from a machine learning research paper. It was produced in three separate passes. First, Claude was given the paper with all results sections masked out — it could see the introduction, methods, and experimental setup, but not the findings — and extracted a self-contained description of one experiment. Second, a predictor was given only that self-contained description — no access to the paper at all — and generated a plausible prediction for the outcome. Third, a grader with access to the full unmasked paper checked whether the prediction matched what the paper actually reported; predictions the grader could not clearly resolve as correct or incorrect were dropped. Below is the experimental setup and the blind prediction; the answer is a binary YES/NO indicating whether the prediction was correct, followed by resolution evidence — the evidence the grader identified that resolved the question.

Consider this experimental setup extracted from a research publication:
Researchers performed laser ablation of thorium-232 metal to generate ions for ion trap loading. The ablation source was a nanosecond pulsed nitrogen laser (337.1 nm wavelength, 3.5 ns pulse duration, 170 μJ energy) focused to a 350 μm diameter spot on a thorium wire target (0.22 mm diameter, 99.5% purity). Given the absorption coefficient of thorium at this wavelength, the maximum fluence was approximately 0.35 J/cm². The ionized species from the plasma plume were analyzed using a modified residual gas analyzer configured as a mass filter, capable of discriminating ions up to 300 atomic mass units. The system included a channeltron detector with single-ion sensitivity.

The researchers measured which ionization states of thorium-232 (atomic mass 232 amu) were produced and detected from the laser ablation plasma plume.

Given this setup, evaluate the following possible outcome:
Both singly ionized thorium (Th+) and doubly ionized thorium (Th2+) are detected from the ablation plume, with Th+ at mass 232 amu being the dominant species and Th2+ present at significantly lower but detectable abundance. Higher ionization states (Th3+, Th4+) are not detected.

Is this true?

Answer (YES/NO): YES